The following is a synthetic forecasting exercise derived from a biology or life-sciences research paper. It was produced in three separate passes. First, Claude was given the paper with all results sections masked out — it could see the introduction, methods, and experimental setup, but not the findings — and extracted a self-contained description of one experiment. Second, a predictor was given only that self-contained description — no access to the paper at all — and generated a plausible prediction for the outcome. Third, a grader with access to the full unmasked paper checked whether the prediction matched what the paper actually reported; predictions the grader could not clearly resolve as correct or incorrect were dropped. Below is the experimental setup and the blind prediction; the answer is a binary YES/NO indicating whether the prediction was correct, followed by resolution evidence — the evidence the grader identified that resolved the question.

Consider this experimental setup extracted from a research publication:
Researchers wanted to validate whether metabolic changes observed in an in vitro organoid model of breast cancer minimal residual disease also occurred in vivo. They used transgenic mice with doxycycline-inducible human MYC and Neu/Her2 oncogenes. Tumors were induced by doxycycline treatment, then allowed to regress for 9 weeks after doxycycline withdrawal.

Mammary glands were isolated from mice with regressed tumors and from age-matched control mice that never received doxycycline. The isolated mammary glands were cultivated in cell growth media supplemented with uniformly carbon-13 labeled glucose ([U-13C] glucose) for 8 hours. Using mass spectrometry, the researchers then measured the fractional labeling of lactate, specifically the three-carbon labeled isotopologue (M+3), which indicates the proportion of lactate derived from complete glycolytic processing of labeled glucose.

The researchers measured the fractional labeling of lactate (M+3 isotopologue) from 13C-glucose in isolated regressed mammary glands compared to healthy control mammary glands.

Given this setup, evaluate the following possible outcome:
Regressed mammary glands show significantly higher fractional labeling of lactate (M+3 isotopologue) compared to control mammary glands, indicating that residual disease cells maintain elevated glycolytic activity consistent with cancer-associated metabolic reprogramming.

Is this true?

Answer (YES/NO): YES